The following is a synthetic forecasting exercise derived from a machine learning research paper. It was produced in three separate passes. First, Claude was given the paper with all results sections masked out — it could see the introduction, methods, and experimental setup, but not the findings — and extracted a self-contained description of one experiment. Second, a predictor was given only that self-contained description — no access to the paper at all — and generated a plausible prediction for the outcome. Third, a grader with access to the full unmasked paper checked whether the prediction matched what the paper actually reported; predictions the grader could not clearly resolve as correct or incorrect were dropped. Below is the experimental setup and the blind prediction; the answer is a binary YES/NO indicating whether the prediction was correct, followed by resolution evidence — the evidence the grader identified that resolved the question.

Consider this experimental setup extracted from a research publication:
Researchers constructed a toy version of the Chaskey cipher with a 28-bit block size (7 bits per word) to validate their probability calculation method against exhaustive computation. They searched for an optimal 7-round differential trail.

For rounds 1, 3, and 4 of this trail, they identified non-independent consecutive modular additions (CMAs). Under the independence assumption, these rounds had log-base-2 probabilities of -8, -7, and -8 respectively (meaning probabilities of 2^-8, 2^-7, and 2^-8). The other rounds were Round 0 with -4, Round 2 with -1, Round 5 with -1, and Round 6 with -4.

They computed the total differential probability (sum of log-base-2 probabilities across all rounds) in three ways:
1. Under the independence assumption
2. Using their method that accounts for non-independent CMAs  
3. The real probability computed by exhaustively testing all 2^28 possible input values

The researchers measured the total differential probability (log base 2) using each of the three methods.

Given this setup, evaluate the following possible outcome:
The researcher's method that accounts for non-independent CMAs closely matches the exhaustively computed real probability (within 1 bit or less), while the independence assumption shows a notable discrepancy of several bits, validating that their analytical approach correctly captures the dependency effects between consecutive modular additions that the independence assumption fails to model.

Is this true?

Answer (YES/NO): YES